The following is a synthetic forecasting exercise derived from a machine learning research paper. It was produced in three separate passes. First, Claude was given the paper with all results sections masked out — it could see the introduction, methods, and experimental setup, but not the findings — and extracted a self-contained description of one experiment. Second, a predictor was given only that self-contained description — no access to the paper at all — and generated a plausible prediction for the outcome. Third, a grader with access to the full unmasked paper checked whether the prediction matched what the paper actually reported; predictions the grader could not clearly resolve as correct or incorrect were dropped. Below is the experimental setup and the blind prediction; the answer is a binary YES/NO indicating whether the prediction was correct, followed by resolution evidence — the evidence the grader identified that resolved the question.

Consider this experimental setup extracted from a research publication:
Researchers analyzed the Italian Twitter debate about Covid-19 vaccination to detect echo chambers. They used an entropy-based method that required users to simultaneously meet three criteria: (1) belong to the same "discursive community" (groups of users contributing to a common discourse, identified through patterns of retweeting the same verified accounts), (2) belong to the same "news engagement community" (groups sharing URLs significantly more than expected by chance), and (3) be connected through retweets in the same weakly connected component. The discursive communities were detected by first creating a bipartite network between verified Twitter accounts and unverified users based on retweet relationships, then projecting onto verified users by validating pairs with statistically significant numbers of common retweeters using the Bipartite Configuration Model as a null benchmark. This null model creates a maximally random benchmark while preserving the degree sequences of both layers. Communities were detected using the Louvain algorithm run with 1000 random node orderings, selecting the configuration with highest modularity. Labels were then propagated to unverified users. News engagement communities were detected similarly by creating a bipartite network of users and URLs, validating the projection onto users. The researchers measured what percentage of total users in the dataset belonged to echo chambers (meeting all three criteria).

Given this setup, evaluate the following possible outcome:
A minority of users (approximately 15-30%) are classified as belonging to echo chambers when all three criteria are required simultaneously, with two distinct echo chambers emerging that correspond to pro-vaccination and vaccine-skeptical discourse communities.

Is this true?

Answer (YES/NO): NO